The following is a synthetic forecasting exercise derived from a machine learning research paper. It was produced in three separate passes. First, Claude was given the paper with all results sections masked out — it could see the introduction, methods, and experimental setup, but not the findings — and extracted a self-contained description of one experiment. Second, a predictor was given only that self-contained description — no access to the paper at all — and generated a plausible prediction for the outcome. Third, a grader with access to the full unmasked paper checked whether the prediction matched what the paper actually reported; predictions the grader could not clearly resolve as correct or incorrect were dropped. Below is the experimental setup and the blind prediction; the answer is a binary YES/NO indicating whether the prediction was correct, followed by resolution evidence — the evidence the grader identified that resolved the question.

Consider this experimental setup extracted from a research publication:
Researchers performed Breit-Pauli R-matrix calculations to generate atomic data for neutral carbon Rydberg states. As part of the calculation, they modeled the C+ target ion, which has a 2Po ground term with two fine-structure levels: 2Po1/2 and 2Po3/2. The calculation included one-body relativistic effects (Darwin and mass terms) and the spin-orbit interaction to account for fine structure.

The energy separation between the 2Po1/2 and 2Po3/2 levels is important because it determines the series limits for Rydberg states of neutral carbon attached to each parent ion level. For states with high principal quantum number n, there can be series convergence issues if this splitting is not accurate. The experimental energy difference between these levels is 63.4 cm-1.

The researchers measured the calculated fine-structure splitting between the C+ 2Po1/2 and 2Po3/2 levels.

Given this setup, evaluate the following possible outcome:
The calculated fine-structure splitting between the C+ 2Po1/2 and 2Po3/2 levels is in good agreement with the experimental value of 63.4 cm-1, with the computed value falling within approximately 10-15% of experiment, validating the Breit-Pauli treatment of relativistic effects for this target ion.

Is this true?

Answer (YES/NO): NO